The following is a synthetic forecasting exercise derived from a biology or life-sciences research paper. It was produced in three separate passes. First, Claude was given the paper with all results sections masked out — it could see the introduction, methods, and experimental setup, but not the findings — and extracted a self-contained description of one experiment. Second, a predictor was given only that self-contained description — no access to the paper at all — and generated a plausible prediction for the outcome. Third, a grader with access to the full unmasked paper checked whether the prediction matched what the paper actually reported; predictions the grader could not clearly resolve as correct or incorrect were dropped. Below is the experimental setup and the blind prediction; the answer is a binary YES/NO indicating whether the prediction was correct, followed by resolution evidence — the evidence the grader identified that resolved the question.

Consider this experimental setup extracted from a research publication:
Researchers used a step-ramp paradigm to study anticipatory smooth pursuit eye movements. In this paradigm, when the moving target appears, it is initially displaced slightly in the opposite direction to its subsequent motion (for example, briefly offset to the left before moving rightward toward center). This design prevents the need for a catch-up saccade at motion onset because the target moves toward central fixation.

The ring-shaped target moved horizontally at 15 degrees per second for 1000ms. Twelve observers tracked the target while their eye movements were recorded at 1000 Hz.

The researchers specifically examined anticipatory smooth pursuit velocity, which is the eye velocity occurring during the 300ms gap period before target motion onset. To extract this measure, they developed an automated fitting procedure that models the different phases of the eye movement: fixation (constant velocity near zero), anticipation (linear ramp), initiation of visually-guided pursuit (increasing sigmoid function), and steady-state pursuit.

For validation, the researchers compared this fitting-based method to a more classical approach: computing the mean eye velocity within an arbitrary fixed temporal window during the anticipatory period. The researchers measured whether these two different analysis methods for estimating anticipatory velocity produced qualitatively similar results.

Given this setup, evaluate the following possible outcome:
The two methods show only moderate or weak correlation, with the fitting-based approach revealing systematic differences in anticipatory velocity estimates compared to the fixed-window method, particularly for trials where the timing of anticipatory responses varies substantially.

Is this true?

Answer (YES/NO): NO